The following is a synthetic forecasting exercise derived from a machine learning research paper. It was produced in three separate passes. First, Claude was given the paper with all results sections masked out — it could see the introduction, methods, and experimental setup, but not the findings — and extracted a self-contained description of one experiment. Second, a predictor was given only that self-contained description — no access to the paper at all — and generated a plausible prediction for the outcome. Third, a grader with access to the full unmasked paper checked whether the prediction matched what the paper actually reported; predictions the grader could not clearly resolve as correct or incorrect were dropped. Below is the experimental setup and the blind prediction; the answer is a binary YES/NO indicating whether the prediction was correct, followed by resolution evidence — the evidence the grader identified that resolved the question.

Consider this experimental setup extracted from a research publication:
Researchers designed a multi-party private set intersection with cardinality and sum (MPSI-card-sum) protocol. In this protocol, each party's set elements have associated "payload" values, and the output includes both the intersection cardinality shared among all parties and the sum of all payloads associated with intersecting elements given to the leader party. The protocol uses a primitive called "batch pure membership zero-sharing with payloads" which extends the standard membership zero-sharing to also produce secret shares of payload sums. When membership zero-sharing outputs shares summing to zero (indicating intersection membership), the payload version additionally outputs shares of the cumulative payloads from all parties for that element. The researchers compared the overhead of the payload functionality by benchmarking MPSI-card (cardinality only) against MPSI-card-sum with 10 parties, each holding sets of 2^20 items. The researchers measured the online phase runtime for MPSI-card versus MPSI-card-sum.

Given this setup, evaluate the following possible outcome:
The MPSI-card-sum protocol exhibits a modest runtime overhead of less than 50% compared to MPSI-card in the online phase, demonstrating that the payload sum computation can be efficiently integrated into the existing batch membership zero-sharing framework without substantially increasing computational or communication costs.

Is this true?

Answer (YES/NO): NO